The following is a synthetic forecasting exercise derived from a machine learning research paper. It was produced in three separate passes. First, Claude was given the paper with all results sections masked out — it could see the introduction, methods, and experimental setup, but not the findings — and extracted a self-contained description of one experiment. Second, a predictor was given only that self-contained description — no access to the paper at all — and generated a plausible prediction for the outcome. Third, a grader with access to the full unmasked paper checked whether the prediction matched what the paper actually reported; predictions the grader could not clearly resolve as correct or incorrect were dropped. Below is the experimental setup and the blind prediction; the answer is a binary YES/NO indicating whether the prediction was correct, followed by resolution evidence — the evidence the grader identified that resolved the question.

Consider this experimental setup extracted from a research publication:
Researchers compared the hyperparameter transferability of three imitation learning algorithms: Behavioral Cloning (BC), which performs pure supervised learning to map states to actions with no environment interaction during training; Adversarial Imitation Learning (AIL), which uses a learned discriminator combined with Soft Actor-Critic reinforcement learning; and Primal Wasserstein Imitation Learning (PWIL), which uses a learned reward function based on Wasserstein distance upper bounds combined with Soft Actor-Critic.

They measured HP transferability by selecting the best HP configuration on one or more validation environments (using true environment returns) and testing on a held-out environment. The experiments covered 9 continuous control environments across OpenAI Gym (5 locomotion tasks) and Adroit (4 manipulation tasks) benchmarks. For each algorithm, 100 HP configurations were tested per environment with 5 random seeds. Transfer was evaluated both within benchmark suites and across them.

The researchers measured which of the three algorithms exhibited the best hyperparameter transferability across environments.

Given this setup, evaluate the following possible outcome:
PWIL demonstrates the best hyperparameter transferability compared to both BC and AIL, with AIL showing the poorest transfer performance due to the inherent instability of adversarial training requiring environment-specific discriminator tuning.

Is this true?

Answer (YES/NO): NO